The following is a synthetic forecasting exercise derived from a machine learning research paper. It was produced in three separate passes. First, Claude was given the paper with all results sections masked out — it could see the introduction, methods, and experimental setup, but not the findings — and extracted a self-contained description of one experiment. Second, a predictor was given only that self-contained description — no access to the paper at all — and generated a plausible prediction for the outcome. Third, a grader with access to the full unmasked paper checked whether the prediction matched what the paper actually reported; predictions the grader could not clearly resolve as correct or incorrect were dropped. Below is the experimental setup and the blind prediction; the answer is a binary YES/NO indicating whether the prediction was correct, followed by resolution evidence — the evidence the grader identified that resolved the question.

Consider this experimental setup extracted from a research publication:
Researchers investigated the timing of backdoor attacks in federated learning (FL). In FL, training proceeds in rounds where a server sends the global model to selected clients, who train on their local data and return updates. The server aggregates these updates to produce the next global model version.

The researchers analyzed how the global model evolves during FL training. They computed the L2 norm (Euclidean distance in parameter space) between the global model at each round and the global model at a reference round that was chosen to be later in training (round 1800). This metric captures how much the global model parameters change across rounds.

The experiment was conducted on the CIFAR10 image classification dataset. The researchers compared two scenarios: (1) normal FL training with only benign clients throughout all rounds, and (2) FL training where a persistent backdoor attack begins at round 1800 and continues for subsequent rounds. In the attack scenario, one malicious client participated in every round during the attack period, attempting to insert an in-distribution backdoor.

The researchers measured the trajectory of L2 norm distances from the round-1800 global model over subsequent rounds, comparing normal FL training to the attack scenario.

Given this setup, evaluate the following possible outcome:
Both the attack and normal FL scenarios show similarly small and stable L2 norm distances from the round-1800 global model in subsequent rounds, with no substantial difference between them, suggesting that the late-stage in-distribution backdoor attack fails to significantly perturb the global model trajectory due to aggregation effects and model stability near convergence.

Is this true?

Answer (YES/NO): NO